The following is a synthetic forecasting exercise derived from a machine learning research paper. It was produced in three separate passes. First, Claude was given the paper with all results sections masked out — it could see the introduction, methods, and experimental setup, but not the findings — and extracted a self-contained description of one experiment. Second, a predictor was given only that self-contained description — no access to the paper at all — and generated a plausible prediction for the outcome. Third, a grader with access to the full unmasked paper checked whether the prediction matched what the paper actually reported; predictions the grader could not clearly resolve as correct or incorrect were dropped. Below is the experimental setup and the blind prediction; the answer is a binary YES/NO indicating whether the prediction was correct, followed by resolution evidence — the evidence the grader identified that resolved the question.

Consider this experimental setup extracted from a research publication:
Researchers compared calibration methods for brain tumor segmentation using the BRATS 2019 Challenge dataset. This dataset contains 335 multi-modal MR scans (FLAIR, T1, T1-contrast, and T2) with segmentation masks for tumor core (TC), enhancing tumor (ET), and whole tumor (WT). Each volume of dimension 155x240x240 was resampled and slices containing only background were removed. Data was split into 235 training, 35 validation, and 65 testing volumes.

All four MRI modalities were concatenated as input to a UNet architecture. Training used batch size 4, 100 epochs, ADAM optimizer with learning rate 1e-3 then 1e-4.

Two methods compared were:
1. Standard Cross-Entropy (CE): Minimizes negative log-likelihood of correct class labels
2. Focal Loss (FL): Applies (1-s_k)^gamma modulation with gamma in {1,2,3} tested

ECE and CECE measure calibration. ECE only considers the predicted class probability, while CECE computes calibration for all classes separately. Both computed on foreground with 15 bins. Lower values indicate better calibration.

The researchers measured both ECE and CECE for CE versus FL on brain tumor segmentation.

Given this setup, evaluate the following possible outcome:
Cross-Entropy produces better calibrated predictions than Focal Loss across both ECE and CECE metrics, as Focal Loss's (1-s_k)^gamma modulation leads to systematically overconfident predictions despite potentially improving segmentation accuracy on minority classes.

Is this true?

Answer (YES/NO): NO